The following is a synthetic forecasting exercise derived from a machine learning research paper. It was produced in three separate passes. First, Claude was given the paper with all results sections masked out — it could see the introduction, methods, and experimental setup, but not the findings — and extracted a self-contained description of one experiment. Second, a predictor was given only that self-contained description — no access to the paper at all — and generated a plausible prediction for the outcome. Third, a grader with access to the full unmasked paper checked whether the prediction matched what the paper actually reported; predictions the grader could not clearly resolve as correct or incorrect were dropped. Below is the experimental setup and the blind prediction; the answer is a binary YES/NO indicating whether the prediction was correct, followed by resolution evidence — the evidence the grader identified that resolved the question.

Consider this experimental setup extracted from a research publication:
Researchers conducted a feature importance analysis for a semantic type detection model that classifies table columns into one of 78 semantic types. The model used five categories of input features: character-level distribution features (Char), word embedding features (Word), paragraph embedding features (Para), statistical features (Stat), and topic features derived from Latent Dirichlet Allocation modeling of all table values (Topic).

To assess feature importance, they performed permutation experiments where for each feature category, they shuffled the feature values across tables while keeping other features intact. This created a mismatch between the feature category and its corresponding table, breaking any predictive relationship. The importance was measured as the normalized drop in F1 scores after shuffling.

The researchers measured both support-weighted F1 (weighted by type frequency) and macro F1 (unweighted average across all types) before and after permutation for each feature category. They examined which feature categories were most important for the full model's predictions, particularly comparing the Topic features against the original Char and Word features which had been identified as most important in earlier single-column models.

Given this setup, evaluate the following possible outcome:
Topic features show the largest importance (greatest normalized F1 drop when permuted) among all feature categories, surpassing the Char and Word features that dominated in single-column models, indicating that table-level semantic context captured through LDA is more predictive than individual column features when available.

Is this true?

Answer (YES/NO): NO